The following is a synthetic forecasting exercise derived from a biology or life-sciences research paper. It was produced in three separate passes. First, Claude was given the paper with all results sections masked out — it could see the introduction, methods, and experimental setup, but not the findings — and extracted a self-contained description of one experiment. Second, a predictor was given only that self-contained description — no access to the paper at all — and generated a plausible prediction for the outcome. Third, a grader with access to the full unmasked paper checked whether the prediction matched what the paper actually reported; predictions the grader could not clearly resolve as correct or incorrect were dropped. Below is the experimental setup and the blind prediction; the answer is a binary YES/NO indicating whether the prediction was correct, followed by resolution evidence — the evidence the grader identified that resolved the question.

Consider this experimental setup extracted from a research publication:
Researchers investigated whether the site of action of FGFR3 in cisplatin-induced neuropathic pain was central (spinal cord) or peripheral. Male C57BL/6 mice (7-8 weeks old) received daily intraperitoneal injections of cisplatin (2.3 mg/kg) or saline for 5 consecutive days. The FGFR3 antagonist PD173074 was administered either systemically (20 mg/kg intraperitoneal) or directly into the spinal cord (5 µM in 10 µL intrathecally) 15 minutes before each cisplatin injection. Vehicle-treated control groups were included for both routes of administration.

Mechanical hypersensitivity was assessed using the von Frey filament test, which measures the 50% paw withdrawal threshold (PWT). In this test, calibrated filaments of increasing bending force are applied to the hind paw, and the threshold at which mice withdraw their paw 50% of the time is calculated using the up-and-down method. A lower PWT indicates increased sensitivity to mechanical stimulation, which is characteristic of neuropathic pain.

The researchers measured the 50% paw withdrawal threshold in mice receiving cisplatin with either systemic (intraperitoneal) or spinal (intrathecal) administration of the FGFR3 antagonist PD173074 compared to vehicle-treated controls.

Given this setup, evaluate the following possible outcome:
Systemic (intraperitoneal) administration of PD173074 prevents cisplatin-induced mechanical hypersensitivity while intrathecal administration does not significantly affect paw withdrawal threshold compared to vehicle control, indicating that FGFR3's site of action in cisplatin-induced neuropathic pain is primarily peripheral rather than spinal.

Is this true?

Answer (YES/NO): NO